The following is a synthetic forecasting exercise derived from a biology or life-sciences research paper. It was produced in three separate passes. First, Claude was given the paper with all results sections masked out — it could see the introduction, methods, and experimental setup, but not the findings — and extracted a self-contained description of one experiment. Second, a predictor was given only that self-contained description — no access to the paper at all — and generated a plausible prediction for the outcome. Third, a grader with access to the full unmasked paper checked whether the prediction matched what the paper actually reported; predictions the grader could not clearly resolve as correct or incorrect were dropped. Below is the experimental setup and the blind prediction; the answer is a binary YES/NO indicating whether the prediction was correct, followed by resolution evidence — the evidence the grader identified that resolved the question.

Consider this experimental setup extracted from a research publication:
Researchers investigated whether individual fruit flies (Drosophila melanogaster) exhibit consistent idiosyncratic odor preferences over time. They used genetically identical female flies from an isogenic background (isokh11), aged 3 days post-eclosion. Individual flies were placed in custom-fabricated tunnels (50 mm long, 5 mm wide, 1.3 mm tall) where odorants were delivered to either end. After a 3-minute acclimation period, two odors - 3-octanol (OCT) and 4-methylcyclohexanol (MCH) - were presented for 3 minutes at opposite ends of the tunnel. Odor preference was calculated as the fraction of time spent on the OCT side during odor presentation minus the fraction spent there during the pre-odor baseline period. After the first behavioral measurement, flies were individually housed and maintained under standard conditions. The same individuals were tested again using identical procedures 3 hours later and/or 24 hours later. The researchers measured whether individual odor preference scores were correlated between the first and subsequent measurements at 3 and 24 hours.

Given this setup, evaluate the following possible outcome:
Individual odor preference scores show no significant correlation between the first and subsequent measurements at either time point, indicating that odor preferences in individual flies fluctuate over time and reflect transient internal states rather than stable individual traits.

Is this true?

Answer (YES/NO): NO